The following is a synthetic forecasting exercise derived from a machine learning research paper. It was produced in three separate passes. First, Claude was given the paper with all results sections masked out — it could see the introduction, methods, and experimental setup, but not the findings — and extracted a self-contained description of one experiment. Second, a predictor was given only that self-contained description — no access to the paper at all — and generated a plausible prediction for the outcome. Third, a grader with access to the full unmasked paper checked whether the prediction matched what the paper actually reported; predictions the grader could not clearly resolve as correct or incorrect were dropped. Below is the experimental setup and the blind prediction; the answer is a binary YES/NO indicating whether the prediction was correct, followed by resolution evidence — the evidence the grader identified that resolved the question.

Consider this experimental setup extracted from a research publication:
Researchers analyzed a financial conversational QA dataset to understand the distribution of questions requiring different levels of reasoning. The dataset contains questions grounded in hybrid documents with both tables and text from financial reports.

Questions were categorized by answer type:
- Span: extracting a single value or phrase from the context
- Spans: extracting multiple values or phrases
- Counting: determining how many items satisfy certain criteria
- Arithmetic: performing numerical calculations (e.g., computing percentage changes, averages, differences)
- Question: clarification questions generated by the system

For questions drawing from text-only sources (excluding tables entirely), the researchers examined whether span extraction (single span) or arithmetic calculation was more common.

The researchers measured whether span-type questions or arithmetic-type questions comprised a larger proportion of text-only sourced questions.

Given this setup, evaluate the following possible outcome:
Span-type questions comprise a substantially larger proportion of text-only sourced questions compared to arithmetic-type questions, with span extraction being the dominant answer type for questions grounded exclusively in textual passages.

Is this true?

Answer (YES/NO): YES